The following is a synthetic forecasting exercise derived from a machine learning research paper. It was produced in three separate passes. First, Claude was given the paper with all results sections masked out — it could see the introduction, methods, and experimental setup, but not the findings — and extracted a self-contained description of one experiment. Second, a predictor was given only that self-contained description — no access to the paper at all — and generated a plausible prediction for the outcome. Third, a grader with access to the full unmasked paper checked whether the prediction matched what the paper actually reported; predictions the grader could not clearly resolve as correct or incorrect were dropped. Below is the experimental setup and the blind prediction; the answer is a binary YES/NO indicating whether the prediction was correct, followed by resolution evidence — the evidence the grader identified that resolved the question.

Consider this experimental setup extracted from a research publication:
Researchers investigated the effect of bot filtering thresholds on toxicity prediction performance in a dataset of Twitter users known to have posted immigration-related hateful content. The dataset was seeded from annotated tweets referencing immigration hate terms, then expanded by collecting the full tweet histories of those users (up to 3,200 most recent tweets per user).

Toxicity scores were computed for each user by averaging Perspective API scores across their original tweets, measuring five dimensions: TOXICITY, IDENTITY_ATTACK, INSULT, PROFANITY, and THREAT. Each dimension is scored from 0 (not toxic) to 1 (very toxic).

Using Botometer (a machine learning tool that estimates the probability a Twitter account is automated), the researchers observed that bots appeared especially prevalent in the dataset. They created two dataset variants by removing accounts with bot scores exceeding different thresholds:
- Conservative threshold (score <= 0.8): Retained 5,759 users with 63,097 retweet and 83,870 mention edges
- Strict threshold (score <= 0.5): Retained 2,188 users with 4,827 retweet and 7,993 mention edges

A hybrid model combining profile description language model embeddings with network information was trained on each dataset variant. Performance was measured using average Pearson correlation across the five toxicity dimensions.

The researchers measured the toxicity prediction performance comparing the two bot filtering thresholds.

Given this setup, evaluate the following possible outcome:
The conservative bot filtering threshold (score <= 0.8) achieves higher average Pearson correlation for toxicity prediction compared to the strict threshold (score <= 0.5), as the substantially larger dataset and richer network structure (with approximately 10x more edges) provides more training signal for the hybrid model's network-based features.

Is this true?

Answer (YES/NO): NO